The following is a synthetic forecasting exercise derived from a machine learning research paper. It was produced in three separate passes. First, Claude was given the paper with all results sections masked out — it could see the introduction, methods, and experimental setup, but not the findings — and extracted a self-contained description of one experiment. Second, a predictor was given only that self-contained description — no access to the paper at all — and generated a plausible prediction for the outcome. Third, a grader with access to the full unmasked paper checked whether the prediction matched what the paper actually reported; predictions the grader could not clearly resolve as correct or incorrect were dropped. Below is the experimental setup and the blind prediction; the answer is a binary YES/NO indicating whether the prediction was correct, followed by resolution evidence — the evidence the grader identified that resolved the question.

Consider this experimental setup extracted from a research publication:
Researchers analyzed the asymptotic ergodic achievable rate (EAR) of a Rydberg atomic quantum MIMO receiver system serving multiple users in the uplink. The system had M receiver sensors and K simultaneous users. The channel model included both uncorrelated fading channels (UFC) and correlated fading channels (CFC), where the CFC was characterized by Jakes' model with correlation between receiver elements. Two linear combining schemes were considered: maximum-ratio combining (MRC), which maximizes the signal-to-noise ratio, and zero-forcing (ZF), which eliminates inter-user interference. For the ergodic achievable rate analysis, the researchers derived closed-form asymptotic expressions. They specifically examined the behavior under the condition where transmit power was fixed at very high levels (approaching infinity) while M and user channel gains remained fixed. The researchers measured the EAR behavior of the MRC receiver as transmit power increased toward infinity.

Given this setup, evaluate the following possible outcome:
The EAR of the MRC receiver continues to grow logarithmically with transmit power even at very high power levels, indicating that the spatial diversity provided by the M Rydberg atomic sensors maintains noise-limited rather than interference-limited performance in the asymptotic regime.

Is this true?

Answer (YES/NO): NO